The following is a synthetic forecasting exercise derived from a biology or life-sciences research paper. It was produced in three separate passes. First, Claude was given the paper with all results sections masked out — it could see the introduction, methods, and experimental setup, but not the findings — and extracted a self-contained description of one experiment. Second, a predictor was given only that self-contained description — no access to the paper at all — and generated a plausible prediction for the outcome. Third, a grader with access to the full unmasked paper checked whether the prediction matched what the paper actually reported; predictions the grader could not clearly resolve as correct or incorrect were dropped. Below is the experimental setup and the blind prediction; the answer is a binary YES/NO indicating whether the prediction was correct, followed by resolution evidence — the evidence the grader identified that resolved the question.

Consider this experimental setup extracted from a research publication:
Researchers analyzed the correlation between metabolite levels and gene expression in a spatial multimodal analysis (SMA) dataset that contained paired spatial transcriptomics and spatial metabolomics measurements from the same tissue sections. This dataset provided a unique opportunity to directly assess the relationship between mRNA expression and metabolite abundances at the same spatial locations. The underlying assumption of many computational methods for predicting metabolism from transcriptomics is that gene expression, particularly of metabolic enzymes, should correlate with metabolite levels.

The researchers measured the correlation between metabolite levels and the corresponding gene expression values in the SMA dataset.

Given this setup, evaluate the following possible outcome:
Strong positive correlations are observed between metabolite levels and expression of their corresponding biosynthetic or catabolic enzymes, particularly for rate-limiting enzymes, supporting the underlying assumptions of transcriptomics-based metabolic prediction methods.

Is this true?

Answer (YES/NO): NO